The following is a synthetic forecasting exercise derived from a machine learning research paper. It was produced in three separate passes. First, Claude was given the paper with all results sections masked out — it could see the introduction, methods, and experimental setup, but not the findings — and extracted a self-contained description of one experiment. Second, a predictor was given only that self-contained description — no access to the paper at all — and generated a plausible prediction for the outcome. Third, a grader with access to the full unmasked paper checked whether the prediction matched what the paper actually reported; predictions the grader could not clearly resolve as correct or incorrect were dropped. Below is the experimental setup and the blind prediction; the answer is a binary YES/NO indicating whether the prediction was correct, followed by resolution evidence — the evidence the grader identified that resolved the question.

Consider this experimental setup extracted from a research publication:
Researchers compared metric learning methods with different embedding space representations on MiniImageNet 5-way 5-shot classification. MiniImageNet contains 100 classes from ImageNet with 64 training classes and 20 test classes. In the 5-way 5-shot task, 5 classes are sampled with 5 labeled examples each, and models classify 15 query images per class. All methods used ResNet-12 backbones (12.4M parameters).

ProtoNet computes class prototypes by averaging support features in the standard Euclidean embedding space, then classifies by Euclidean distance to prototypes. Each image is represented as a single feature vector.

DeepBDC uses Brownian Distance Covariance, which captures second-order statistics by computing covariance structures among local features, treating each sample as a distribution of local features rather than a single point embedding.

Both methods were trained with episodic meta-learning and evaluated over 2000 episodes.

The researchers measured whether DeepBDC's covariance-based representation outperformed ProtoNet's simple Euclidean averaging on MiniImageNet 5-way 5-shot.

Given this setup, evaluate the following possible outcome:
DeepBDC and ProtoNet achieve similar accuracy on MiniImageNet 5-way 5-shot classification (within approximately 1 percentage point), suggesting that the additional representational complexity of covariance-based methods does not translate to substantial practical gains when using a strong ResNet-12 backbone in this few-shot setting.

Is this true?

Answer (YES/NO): NO